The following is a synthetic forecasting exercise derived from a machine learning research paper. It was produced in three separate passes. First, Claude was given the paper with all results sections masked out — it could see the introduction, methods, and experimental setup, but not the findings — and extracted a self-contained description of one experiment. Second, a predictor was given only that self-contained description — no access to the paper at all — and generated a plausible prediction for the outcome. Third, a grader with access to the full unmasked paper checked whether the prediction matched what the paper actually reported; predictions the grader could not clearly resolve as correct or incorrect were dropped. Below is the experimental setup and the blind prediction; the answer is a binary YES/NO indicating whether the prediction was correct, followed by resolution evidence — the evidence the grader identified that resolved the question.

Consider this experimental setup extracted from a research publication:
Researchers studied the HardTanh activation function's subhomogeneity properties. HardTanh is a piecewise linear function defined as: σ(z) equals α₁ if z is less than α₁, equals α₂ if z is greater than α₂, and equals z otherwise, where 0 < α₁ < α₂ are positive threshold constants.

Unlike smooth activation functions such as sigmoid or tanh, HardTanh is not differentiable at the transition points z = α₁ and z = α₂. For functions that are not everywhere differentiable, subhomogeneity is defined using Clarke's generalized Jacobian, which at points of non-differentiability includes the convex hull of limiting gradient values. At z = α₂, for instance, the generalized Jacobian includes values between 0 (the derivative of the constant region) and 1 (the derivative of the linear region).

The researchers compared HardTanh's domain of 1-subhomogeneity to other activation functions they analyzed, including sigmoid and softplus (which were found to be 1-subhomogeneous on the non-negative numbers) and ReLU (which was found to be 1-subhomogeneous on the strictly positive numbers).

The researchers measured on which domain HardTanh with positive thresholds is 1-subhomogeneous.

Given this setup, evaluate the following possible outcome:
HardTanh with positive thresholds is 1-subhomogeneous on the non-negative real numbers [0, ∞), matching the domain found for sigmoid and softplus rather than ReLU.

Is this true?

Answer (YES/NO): NO